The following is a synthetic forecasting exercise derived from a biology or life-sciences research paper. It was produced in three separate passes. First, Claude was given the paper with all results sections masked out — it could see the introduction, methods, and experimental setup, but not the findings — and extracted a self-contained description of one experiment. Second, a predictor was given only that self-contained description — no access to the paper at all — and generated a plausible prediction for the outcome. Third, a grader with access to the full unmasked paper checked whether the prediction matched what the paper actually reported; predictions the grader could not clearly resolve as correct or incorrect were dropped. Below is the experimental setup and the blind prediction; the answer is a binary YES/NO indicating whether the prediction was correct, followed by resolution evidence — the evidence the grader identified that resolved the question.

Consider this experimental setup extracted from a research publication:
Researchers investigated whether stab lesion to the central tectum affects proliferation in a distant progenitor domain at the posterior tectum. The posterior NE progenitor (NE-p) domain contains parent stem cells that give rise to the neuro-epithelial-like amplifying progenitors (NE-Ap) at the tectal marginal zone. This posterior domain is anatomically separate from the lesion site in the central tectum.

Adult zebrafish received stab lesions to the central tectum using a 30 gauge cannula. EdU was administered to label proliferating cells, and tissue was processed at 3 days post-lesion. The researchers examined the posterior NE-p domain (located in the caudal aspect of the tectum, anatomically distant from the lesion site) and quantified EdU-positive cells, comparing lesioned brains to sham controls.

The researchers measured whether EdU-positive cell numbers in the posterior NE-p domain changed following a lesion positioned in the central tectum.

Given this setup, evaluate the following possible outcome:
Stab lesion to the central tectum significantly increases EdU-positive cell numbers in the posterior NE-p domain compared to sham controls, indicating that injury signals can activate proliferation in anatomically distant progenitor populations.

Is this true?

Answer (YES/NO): NO